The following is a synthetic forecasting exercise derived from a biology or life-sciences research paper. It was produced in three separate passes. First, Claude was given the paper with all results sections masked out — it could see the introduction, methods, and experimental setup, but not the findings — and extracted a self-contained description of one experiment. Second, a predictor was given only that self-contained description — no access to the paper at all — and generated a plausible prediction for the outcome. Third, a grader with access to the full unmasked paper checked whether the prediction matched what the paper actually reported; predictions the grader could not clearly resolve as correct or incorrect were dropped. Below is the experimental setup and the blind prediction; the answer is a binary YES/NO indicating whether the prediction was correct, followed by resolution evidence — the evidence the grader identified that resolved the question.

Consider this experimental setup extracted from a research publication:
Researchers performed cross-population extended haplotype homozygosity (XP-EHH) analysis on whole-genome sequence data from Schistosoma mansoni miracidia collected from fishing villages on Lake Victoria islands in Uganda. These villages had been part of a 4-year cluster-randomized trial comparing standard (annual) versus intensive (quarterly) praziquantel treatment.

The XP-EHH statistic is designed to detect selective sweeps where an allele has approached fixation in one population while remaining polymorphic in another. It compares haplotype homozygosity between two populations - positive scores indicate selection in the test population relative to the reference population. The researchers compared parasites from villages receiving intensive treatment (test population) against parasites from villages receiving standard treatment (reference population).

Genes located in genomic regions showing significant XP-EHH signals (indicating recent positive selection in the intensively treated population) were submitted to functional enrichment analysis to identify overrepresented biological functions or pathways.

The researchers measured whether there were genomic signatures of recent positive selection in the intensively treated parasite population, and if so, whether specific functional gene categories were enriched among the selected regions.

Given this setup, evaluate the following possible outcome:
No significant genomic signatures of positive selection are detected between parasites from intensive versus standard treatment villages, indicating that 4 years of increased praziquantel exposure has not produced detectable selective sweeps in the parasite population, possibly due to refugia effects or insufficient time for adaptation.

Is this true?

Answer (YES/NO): NO